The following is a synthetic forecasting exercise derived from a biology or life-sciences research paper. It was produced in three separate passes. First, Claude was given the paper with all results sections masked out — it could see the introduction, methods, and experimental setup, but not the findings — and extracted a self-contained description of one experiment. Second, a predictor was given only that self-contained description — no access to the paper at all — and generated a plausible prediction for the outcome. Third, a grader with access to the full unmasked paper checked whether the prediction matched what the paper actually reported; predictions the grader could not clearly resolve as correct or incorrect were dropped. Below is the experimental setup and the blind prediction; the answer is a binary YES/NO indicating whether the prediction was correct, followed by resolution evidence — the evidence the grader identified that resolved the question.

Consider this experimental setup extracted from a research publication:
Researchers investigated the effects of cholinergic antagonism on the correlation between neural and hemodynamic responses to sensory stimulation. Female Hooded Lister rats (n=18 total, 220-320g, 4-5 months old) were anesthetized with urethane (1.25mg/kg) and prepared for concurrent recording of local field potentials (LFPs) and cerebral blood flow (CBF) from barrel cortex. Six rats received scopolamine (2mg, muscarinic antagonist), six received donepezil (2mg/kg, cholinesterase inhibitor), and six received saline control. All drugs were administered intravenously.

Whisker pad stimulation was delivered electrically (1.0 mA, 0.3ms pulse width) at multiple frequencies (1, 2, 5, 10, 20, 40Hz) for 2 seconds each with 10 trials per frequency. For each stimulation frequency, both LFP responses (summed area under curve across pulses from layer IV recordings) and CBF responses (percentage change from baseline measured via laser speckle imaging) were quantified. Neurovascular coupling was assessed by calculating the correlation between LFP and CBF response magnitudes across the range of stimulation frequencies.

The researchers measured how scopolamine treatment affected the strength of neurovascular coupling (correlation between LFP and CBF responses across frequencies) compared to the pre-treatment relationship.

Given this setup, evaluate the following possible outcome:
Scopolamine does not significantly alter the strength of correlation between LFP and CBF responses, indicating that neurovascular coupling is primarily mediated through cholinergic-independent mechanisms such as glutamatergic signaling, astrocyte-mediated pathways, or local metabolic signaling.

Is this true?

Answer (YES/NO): NO